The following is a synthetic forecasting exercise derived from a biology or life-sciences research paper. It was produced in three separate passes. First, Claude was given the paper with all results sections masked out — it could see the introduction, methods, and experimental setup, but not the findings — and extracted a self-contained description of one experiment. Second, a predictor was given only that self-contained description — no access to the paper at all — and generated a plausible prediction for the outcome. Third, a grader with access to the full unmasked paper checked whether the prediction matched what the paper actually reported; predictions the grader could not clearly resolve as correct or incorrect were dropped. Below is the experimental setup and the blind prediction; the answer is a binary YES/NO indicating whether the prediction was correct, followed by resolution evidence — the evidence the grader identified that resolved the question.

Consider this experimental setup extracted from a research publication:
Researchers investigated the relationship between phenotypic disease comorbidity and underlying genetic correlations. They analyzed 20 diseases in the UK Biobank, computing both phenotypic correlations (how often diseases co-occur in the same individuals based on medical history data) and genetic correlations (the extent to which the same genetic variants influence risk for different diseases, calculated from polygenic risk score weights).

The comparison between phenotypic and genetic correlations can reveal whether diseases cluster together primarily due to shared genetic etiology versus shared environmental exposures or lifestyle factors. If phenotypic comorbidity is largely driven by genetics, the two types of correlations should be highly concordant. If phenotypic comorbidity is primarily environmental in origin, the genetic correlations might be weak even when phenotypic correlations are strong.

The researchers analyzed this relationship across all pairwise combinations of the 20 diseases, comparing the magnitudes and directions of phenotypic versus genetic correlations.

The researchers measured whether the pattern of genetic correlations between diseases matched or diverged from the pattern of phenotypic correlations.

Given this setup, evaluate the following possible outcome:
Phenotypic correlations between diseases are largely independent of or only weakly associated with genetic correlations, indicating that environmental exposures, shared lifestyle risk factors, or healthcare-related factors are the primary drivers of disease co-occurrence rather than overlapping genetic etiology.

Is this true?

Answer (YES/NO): NO